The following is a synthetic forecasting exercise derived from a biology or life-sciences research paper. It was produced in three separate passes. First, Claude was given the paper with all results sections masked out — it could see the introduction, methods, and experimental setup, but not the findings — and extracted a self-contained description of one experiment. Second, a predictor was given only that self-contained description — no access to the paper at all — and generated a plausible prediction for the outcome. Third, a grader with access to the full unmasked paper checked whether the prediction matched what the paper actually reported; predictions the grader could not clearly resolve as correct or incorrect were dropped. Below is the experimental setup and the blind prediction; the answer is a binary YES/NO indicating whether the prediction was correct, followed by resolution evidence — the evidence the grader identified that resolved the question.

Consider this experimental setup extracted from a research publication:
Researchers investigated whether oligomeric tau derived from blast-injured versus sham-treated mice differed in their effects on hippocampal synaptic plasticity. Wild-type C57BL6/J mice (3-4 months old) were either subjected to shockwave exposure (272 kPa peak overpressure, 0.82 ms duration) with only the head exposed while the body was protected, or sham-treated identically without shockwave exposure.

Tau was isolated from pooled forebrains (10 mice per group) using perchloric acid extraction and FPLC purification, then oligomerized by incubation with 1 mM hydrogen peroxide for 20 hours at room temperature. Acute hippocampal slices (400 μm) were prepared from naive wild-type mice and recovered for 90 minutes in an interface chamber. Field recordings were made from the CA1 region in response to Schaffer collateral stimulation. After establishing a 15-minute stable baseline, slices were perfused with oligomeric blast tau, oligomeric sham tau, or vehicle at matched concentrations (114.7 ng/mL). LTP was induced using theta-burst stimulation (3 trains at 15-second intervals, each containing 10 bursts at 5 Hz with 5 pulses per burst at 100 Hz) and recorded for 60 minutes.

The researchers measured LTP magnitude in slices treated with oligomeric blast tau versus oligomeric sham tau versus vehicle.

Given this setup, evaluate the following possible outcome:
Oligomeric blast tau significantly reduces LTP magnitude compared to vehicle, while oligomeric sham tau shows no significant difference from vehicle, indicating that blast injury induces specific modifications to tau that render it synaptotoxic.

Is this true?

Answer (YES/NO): YES